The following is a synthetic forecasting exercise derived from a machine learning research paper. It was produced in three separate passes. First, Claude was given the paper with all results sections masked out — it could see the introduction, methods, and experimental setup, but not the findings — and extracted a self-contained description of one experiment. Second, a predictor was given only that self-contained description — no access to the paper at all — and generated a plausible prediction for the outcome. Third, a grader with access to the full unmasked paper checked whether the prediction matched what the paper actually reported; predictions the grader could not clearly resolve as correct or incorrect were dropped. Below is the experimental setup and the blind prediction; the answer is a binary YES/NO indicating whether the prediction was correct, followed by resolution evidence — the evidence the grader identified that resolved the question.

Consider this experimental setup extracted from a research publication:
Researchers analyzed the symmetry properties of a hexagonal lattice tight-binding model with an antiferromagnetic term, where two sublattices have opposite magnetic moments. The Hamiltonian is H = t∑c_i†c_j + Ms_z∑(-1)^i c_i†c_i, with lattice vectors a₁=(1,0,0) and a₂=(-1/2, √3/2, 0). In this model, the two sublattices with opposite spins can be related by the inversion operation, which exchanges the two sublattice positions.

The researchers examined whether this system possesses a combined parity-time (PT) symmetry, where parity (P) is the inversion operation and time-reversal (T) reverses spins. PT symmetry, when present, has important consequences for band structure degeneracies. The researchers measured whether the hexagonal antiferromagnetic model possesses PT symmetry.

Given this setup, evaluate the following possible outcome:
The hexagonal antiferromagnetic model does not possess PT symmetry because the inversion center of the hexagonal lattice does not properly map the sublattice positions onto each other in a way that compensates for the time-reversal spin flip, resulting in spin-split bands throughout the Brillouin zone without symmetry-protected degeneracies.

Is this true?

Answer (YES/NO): NO